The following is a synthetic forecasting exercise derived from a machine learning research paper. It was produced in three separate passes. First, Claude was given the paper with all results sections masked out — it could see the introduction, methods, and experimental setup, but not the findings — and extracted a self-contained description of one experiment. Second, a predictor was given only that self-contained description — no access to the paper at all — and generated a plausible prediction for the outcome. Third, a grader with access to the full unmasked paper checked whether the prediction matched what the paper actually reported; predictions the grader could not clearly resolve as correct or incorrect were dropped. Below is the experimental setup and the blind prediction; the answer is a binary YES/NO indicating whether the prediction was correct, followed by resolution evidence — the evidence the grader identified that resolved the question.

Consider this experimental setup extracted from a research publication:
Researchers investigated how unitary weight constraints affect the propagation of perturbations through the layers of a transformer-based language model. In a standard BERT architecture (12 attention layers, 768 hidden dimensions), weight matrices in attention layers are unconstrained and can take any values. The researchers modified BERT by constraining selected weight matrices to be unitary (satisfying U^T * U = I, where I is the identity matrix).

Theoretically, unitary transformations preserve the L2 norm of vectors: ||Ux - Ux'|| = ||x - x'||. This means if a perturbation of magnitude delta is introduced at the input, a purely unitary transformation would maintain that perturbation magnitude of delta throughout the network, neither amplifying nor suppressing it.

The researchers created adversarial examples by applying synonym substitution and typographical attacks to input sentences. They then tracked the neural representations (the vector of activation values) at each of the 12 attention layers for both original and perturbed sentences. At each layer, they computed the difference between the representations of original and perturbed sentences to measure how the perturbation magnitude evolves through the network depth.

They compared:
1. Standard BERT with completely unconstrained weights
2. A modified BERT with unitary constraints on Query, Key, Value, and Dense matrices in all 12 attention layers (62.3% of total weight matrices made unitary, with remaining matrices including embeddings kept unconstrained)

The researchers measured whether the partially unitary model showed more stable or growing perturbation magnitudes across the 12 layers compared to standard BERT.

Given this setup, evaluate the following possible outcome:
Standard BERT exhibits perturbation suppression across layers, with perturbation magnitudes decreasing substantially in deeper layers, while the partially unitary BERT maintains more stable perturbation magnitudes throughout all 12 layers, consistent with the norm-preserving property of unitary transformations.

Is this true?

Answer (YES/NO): NO